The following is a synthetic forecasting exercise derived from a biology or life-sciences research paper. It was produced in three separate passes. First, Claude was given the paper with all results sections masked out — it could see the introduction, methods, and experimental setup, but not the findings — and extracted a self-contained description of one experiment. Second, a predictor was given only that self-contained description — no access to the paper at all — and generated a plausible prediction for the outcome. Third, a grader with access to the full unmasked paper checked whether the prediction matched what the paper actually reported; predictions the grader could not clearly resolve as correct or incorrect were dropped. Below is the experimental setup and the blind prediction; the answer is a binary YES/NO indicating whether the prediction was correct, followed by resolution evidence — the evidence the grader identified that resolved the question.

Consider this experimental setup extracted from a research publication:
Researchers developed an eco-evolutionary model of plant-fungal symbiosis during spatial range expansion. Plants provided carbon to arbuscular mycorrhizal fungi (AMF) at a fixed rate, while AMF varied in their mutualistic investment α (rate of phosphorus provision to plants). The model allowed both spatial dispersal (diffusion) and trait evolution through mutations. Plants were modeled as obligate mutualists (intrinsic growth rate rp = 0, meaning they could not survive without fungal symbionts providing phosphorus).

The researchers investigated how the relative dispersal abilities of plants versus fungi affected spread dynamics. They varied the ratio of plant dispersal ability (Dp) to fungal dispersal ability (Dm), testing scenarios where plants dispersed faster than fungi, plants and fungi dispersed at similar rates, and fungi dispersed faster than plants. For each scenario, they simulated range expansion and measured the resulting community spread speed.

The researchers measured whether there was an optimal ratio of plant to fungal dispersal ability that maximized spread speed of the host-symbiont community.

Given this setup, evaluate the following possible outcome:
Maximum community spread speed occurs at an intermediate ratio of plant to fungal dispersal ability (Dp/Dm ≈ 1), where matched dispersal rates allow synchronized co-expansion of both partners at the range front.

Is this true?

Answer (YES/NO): YES